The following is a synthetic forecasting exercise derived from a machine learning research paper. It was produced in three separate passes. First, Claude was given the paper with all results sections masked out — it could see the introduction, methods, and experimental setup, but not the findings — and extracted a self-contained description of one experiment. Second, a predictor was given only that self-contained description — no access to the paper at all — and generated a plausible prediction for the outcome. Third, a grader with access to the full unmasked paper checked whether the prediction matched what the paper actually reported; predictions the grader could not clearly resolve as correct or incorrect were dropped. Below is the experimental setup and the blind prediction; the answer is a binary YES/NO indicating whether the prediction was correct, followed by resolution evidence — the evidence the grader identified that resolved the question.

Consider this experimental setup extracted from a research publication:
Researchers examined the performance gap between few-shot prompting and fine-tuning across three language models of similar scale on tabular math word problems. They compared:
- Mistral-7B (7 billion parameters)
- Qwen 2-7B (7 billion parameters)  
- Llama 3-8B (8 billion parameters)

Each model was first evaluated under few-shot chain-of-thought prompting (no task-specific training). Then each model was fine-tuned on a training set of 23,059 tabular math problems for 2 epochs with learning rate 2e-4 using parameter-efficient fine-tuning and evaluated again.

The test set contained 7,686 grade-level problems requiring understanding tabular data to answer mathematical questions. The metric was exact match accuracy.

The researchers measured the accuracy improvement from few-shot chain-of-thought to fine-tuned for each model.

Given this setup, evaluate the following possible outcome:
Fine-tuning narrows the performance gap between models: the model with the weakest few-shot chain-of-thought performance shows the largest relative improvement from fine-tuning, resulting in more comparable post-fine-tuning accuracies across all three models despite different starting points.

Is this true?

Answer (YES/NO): YES